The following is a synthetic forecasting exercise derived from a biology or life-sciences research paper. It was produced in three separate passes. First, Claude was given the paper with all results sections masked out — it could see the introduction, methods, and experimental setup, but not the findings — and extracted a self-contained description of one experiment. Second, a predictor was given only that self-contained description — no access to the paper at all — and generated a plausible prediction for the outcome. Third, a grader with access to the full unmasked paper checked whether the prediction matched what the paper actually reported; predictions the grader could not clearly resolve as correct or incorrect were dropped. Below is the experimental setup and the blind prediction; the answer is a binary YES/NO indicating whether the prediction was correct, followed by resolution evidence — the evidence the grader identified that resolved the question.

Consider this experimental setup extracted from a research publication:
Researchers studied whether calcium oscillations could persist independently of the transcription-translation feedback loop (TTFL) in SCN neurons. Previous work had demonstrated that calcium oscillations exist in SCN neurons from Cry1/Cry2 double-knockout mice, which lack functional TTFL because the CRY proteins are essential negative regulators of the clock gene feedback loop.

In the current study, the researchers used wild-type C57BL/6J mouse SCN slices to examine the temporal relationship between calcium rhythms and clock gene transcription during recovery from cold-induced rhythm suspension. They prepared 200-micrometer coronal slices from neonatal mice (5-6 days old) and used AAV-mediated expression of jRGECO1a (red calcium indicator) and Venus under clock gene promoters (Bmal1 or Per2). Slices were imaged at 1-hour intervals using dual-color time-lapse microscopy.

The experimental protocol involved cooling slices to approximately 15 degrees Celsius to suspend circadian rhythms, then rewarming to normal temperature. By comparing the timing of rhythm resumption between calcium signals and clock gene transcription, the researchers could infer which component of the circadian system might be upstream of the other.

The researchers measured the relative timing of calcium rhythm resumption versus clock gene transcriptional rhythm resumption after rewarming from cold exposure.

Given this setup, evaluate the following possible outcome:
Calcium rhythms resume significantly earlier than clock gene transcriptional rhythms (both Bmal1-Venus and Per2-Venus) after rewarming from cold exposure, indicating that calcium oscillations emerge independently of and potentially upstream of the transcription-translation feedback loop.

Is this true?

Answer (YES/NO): YES